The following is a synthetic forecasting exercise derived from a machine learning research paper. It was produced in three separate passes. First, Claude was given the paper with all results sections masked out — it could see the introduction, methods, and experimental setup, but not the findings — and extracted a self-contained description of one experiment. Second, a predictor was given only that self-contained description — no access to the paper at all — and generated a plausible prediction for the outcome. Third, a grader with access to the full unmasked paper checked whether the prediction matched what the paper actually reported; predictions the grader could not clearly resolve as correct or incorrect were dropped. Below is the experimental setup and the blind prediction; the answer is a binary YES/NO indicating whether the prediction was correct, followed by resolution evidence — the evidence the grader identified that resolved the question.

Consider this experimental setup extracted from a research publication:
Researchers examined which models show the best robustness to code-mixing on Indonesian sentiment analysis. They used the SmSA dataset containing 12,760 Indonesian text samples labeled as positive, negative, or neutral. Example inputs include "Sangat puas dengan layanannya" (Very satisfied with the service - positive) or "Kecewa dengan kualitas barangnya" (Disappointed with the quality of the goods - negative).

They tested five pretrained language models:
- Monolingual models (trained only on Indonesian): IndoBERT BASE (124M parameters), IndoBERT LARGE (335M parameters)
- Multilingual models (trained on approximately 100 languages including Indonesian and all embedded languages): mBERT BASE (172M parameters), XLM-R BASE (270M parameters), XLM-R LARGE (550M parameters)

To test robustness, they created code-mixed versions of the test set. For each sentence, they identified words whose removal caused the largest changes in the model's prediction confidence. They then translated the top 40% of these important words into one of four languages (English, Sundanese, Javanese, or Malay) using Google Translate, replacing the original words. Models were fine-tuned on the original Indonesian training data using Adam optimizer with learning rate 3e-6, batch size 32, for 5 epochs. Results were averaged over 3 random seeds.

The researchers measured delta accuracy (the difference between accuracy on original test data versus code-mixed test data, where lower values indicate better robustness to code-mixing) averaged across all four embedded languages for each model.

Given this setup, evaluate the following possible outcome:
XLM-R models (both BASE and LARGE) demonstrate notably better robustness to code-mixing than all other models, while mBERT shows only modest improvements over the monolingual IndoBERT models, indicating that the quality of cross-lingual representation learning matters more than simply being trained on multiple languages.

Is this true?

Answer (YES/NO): NO